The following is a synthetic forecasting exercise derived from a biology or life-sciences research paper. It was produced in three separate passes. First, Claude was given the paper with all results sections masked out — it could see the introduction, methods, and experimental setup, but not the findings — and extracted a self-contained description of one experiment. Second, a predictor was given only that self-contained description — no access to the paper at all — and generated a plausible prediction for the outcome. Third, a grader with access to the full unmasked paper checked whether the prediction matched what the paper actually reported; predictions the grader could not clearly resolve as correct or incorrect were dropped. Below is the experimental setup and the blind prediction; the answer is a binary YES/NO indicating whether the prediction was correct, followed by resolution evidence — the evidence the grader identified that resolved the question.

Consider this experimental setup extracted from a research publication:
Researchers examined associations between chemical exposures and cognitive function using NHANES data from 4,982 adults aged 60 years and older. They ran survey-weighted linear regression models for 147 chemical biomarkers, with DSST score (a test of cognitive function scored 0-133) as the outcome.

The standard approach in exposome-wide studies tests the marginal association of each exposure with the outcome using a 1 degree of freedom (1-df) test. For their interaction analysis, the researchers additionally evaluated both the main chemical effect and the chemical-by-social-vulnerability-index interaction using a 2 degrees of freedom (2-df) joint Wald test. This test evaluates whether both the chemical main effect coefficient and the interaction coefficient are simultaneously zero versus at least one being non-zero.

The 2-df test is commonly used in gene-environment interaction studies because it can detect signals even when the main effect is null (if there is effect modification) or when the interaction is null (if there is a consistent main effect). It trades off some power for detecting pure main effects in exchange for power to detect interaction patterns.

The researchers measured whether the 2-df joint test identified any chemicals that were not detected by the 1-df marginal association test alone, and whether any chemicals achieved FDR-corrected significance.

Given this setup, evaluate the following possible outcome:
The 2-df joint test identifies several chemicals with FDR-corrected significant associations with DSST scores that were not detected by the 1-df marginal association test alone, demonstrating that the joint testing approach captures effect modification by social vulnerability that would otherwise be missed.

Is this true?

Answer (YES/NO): NO